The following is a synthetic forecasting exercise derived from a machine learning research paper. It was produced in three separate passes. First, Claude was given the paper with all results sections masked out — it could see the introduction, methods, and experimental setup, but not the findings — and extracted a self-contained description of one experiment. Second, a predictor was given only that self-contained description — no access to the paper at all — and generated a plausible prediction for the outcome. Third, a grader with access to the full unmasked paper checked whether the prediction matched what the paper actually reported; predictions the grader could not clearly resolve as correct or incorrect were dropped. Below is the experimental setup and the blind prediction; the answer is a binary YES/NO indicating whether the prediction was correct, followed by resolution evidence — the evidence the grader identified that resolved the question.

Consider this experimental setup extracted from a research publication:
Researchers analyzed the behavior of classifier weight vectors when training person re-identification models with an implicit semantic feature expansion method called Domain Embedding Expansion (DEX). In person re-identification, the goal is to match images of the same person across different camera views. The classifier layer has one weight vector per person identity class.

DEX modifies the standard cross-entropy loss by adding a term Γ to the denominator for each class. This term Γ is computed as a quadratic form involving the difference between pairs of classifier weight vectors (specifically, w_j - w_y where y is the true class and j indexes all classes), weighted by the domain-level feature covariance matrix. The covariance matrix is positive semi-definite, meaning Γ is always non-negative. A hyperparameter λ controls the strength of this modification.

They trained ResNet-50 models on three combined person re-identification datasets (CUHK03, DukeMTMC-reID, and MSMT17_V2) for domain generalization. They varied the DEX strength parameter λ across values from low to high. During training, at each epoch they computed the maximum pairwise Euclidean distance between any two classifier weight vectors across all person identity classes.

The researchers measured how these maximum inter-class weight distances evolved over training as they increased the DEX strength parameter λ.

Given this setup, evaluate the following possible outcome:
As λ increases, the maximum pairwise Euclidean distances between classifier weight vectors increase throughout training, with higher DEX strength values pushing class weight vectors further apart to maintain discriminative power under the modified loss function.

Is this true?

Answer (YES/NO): NO